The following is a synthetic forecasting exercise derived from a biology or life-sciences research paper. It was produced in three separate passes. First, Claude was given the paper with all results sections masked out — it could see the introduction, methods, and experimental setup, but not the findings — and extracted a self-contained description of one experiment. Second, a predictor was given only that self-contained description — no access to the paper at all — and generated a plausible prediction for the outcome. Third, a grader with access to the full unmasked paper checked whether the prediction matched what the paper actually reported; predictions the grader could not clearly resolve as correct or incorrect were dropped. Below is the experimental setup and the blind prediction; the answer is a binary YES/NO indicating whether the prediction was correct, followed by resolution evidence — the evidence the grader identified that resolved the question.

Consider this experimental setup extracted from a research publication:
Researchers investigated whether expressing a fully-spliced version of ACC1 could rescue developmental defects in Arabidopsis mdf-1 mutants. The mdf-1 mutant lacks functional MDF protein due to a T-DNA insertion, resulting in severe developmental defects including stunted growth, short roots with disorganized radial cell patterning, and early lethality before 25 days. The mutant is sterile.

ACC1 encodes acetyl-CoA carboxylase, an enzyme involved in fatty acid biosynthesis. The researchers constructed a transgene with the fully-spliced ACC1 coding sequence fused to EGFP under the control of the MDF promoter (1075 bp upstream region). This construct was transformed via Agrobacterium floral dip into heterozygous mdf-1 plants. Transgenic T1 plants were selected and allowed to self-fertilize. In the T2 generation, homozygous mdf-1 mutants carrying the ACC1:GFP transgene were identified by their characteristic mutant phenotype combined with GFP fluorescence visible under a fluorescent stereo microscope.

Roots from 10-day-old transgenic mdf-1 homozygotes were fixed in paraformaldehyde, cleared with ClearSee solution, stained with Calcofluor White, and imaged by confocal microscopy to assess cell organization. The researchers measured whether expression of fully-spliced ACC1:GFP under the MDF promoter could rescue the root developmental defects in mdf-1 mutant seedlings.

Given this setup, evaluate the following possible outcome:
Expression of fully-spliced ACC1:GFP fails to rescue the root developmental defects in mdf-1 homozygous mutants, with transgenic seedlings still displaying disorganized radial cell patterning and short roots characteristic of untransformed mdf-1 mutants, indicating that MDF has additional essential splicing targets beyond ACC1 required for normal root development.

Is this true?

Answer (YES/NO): NO